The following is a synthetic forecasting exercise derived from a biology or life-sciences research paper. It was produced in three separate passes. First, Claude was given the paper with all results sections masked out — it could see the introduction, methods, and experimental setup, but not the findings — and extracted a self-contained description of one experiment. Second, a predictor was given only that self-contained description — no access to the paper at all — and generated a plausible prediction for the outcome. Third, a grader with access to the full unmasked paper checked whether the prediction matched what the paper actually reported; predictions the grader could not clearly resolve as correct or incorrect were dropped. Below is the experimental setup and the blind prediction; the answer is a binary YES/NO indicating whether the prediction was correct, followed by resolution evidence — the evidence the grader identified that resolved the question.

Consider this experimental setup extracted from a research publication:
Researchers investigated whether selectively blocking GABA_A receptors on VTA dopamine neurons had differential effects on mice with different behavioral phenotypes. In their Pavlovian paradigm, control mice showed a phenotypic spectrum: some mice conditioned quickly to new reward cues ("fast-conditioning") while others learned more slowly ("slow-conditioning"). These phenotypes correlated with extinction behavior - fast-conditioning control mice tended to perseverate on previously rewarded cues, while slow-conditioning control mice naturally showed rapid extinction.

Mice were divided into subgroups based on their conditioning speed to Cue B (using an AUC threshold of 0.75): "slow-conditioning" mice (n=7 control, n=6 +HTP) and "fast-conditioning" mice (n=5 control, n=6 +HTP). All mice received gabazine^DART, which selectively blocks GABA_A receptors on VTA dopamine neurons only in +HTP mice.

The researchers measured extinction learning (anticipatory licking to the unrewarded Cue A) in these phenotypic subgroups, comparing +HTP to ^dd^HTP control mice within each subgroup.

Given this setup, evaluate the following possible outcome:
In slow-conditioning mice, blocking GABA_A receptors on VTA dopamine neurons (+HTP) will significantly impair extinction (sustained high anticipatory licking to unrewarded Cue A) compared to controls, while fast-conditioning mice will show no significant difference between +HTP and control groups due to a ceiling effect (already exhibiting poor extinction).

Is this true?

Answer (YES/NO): NO